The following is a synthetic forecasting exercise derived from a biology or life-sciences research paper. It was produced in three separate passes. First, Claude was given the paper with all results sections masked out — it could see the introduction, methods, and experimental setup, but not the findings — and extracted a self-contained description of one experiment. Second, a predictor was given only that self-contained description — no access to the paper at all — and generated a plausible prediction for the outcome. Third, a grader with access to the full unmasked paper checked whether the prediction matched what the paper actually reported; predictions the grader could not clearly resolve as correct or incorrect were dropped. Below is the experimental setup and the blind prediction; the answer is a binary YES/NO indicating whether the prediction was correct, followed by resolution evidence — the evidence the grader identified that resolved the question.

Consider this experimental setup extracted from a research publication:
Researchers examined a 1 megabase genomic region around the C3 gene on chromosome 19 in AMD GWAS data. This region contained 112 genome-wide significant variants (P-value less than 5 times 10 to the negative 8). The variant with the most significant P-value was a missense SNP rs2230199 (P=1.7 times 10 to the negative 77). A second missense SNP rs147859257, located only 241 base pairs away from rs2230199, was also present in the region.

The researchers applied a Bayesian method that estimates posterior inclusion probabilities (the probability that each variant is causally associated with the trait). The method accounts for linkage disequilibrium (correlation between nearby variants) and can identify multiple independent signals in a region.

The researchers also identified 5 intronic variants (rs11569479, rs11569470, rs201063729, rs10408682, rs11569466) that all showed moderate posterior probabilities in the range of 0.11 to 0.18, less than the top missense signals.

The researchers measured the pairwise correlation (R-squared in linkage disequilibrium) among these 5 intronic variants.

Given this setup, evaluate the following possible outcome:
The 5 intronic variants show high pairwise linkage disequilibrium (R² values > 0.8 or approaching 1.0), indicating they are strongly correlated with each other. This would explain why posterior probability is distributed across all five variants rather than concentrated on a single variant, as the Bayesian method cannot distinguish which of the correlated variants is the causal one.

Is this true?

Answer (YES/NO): YES